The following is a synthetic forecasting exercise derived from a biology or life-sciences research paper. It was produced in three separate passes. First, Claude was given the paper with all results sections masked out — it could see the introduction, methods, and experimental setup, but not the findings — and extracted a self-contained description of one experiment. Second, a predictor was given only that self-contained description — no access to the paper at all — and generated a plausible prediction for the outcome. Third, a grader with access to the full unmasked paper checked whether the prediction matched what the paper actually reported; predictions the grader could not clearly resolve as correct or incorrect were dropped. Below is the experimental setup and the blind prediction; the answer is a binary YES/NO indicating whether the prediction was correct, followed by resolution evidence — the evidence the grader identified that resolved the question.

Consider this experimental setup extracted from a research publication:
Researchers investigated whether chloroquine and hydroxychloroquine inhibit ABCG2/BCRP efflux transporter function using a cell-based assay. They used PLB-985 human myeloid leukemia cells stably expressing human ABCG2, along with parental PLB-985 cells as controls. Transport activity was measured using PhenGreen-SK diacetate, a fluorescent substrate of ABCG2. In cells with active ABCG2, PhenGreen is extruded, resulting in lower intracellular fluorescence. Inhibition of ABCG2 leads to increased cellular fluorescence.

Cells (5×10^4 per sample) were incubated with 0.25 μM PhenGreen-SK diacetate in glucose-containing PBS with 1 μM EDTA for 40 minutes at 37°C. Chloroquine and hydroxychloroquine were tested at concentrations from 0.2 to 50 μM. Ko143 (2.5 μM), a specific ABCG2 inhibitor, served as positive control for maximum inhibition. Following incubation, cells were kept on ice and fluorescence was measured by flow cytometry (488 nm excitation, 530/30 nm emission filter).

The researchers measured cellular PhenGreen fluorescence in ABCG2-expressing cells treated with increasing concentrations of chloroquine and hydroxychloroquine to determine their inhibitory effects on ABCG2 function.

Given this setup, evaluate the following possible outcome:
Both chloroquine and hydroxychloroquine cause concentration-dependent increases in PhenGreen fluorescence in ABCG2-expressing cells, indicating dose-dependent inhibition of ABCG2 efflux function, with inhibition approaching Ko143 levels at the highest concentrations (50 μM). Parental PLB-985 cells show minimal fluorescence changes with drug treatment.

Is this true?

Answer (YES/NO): NO